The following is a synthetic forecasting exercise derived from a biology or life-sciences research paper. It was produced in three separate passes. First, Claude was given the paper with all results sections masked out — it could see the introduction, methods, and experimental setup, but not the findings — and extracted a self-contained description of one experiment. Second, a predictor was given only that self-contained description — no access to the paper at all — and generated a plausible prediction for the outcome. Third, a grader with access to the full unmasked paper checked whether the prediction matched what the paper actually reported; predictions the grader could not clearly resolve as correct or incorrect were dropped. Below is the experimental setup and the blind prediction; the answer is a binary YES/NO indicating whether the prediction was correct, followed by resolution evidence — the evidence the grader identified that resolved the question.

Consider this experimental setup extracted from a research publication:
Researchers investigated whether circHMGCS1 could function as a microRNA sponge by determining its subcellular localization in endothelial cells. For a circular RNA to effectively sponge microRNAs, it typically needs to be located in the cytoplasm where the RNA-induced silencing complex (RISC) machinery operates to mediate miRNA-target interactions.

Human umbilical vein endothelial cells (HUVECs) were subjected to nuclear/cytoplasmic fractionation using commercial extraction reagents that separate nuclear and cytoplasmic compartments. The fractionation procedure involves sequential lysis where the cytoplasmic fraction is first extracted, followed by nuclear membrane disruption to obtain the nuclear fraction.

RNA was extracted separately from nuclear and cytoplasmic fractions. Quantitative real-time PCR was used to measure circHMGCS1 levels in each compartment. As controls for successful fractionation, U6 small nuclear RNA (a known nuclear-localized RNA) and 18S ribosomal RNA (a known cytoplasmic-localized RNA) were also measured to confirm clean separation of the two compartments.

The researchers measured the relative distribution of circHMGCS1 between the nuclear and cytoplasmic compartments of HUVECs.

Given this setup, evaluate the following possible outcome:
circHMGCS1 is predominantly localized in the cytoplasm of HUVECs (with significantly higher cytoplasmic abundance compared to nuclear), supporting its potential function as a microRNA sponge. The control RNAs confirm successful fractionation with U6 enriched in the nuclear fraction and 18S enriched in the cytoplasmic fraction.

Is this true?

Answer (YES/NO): YES